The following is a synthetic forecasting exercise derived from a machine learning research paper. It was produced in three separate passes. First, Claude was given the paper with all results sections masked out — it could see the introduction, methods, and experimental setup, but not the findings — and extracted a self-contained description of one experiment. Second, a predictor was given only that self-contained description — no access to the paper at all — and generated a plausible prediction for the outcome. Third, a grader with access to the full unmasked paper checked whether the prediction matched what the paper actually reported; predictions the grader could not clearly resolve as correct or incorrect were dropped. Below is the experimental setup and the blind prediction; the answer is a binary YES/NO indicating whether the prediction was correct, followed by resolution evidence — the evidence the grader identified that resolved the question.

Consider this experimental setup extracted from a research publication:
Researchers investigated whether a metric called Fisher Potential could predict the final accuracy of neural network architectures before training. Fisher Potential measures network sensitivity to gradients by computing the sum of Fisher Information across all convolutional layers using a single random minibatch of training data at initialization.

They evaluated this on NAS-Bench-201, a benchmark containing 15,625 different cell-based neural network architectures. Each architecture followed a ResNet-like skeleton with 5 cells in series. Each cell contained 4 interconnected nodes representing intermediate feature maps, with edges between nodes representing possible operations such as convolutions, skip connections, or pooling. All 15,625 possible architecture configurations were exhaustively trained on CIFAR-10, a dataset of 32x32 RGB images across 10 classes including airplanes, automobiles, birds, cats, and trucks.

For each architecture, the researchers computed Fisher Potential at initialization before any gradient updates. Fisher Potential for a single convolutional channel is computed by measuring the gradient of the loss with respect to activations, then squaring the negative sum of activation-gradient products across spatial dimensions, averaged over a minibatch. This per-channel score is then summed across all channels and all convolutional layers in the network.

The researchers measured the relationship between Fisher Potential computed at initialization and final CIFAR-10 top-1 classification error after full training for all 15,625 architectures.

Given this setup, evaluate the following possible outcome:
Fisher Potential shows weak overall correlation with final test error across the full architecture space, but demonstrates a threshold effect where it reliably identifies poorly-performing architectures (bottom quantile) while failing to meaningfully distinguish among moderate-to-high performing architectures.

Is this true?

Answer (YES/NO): YES